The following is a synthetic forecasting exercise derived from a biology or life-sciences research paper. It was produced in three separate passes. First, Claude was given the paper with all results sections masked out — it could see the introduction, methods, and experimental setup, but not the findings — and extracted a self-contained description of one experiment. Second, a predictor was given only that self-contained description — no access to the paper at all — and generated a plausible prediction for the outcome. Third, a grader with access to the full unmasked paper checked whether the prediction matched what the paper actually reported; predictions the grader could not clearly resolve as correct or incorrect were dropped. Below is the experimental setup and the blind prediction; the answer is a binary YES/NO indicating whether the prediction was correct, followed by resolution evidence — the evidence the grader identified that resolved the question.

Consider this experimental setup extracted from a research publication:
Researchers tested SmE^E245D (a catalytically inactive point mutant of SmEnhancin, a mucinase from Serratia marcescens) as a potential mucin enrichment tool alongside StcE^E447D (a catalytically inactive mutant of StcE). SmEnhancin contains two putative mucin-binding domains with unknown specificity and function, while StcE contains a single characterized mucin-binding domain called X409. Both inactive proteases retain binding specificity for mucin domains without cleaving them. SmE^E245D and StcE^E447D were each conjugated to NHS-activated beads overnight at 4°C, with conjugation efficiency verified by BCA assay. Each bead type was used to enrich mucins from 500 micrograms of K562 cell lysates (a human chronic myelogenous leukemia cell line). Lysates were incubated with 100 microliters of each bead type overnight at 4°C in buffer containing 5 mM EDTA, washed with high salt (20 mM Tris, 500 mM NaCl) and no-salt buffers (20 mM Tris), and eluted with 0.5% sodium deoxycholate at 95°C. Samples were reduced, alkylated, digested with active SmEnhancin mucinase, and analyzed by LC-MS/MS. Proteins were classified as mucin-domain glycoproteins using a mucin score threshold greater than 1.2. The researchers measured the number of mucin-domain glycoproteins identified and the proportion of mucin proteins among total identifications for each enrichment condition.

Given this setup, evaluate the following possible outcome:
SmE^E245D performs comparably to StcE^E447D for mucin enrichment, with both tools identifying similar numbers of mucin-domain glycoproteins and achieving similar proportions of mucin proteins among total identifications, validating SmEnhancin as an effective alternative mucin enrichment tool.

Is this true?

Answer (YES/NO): NO